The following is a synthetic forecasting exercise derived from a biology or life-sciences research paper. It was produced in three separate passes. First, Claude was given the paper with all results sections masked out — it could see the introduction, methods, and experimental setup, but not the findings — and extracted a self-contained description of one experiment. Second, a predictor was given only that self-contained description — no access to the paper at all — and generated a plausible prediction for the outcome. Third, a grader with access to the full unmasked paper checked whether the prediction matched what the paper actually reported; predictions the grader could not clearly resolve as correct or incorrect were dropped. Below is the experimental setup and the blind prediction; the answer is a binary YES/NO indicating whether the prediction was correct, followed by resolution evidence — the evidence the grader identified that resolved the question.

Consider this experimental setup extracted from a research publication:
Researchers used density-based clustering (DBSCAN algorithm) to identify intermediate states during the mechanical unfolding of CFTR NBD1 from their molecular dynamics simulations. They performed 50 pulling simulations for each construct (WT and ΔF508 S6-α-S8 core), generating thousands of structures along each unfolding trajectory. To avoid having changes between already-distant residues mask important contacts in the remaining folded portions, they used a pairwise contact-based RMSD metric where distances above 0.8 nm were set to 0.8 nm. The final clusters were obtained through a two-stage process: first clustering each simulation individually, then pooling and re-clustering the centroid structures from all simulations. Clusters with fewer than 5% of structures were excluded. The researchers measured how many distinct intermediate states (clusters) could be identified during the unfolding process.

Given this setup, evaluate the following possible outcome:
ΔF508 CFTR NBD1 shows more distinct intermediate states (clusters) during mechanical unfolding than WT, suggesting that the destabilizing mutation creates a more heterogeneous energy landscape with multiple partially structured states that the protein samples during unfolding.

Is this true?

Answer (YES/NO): NO